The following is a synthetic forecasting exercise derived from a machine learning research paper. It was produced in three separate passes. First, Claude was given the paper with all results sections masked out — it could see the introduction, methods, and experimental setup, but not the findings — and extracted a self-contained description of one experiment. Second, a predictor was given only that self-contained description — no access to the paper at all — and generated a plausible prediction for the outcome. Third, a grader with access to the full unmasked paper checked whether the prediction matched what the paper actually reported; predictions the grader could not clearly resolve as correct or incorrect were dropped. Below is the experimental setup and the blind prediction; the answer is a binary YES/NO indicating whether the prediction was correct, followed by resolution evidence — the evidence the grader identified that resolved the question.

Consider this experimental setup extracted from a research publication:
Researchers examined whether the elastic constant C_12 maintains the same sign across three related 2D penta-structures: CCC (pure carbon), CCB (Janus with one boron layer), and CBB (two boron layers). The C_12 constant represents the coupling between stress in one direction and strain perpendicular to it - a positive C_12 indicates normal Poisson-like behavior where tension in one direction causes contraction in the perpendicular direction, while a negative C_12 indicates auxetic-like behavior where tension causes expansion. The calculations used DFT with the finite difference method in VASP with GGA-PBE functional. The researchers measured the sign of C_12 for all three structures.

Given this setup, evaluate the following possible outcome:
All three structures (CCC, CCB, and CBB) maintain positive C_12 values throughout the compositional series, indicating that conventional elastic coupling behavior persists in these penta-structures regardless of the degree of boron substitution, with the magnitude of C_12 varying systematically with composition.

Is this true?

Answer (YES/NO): NO